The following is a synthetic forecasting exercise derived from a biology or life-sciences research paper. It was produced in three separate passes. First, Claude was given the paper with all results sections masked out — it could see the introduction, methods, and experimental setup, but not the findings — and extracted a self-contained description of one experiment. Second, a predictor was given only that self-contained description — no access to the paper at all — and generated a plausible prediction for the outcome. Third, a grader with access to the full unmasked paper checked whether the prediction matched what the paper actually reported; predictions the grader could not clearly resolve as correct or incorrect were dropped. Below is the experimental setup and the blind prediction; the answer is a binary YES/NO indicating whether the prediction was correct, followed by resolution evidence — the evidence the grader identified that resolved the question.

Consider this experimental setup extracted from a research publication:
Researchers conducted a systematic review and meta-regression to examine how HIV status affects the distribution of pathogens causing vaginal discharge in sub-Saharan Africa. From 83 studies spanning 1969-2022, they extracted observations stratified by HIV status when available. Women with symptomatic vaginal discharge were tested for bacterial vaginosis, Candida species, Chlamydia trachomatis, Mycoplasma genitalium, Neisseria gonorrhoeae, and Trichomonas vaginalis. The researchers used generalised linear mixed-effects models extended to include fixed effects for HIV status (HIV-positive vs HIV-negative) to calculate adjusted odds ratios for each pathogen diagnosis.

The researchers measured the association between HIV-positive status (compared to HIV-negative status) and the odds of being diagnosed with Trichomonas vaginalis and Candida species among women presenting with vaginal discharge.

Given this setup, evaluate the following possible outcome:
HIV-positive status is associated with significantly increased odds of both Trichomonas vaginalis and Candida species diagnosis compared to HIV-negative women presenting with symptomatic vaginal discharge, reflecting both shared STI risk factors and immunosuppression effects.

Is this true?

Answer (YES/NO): NO